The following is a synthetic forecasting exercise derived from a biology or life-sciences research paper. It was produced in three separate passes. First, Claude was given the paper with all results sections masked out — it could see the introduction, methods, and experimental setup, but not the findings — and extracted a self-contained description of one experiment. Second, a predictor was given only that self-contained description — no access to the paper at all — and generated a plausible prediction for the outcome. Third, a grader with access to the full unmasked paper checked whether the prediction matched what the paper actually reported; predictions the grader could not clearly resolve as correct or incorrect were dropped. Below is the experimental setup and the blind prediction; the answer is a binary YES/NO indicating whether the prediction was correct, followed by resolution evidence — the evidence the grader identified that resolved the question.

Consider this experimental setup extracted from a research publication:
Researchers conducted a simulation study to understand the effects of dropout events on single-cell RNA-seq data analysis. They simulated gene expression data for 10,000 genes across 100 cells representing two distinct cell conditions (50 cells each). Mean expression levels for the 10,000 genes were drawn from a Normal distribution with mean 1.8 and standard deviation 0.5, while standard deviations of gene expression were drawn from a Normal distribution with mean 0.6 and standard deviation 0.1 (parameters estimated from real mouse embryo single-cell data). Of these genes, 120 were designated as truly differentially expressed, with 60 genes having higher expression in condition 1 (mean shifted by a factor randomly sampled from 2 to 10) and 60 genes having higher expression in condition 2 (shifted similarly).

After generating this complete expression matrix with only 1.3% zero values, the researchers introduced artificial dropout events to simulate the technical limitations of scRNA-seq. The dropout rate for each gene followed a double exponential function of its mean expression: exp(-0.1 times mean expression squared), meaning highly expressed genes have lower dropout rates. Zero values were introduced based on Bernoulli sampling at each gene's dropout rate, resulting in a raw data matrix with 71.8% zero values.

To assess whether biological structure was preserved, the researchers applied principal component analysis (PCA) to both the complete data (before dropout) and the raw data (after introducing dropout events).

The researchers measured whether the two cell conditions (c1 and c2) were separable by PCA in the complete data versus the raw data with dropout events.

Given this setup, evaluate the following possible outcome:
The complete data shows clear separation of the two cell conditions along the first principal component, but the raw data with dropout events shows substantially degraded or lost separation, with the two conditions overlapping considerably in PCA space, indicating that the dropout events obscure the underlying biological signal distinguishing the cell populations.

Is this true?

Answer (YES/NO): YES